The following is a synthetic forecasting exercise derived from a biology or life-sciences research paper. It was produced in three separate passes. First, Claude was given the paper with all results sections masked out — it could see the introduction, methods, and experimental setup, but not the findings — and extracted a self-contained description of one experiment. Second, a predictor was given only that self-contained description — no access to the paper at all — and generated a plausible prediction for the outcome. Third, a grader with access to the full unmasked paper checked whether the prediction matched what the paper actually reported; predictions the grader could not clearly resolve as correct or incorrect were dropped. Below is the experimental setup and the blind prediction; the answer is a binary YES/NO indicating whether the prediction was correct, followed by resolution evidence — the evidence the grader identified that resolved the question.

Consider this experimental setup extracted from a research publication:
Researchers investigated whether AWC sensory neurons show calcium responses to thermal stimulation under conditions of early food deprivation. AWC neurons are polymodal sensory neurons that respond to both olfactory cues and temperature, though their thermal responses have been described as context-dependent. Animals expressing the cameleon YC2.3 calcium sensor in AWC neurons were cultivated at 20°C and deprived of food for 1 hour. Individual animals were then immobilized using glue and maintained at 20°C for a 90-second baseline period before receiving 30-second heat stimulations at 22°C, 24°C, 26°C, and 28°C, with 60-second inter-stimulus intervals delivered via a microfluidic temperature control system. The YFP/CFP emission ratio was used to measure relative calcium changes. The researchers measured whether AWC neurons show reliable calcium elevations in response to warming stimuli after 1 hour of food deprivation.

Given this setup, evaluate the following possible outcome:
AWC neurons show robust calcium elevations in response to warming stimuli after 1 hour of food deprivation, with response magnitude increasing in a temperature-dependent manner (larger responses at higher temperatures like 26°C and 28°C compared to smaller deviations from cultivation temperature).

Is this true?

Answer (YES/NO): YES